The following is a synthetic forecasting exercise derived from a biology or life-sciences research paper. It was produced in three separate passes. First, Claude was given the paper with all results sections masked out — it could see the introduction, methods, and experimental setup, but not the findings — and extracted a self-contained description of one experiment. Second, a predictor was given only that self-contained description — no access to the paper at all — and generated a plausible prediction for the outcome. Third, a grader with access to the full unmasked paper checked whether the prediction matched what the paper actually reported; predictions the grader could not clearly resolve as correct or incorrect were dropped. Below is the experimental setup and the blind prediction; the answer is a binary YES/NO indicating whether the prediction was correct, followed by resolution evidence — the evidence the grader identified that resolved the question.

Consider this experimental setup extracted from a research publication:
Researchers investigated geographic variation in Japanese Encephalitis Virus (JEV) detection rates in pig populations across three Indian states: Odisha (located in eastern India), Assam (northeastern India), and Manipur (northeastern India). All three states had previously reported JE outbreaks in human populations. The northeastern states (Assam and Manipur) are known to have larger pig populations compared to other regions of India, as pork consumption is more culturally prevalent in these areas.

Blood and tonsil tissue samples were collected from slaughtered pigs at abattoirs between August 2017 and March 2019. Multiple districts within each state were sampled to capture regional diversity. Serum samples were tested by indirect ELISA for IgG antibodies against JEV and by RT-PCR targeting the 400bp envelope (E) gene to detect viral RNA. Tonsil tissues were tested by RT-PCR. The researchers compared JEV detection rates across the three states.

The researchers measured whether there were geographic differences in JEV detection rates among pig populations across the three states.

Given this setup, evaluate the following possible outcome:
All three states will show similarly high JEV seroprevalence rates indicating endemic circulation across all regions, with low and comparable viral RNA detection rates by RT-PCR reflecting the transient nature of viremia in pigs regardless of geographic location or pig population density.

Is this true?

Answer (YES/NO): NO